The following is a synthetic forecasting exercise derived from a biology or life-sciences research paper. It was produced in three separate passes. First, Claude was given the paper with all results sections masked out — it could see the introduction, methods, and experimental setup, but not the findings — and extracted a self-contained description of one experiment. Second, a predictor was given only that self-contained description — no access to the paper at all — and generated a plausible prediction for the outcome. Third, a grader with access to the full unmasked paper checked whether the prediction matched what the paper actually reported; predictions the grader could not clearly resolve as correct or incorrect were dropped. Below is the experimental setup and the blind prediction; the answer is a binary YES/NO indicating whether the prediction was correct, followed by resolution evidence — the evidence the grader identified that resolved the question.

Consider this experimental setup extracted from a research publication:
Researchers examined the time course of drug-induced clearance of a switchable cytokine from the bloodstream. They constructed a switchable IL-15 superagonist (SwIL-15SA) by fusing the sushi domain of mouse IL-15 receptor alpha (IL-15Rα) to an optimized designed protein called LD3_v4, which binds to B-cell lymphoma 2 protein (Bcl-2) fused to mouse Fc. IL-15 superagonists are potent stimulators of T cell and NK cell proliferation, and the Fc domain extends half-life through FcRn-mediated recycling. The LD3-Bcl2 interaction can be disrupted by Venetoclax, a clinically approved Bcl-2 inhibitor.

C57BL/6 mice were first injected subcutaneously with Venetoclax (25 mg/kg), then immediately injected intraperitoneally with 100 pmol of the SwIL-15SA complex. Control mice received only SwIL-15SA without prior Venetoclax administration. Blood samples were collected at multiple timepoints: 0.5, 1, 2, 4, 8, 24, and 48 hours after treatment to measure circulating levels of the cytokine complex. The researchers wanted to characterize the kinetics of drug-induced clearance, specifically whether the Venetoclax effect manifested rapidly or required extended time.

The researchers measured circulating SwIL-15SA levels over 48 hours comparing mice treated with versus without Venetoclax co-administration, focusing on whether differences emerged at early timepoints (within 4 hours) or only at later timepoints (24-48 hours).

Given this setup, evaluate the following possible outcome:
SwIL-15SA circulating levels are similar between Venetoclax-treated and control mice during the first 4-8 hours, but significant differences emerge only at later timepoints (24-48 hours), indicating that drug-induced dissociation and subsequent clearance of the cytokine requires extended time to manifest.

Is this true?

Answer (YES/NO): NO